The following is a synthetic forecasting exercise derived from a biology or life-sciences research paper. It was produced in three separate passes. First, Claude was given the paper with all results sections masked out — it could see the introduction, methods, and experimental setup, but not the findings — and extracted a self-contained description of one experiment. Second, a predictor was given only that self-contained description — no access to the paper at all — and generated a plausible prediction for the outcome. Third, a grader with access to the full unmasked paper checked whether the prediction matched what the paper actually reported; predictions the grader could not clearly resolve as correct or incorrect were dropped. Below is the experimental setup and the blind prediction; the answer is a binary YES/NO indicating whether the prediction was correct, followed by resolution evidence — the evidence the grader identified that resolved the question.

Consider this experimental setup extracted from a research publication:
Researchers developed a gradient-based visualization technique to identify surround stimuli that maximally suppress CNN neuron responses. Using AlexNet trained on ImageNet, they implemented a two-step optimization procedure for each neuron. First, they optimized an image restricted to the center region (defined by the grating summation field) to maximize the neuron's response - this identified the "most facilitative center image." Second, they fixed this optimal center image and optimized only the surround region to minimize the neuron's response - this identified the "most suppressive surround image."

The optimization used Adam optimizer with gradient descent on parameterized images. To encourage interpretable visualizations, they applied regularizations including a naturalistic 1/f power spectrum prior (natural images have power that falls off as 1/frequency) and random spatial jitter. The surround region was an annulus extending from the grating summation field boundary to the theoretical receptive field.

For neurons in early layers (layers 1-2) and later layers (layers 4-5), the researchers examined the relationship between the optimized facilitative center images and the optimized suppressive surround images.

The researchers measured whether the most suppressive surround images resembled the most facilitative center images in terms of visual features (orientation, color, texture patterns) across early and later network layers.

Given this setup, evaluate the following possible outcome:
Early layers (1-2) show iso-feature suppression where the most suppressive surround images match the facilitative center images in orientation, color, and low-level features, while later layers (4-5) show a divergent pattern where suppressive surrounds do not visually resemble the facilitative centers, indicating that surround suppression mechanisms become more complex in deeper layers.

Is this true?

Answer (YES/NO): NO